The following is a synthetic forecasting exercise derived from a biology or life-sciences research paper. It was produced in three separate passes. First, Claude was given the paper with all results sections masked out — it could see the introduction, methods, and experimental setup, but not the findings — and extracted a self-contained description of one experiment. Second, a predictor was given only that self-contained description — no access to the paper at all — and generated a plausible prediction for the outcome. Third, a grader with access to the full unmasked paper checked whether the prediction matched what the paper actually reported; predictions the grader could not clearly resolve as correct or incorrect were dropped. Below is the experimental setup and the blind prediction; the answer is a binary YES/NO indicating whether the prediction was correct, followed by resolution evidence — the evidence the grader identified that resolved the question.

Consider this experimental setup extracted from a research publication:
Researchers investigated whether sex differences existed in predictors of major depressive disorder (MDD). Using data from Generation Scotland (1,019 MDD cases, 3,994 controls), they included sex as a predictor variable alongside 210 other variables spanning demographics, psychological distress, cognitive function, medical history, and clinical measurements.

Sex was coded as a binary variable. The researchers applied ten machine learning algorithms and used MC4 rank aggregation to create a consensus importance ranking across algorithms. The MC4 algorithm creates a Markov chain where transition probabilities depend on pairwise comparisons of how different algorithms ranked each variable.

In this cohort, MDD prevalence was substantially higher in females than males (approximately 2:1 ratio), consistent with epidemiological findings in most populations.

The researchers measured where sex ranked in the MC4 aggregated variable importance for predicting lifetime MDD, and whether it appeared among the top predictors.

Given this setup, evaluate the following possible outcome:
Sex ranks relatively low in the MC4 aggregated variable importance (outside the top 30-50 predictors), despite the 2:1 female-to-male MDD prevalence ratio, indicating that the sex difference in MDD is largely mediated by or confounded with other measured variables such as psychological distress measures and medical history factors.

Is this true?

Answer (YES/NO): NO